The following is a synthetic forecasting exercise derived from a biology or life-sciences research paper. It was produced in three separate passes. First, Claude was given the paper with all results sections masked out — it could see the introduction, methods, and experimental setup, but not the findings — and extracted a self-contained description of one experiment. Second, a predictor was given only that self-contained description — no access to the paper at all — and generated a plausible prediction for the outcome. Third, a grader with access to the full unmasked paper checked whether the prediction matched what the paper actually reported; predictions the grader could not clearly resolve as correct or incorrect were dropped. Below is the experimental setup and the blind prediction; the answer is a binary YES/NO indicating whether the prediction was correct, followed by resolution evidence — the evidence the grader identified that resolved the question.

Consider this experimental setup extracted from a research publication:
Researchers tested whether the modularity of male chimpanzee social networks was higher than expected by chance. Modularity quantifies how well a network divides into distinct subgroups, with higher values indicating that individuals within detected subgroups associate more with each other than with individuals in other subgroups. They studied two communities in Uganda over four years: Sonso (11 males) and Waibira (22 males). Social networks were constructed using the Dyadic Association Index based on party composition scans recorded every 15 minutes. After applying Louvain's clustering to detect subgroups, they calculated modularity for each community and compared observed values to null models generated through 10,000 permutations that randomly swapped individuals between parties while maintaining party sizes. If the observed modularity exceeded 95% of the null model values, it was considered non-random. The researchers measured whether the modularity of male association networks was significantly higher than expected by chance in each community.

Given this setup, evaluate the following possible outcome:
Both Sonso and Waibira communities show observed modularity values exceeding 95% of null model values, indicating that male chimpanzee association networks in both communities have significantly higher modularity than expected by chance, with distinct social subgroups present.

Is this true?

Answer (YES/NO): NO